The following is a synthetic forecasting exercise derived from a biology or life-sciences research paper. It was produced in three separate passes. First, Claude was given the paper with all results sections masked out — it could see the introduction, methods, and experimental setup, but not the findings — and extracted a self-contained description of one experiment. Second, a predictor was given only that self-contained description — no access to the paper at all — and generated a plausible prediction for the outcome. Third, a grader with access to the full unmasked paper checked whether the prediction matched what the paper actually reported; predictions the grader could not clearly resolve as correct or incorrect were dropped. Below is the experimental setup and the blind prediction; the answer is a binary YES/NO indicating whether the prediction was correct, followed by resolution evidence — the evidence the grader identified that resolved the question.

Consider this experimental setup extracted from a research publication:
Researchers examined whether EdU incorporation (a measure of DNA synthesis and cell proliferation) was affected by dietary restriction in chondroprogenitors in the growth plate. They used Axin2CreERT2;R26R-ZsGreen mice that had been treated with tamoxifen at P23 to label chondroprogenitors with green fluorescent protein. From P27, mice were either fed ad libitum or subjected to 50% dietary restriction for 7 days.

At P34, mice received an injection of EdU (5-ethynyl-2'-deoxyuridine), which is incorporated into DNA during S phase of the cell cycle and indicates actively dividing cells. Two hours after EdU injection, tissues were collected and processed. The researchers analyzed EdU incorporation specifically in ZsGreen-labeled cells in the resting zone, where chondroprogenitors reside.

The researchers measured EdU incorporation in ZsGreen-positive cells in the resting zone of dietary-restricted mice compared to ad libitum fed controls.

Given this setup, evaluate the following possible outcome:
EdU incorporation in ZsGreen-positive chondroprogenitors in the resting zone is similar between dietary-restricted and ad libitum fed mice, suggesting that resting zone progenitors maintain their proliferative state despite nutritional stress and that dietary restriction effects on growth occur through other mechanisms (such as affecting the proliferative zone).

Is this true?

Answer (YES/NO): NO